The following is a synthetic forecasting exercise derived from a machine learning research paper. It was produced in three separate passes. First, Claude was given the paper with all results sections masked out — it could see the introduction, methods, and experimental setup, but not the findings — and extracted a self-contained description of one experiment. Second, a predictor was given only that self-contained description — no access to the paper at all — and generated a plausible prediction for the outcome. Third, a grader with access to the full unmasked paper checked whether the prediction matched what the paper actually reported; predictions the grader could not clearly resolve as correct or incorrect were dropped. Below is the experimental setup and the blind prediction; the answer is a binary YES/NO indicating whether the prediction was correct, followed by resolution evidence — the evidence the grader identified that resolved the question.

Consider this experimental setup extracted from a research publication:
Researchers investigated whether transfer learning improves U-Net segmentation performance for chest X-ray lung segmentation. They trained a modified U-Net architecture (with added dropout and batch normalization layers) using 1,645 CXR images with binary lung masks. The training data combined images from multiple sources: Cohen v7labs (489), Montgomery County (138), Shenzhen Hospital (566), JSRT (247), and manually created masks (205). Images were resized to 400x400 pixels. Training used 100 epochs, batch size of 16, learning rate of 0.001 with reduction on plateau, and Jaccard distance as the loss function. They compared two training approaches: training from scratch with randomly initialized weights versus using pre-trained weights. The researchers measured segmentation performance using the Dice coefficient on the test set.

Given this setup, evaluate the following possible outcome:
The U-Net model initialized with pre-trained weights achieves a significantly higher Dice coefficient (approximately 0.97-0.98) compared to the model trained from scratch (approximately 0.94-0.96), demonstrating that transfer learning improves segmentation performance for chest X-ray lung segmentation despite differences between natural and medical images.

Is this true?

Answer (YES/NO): NO